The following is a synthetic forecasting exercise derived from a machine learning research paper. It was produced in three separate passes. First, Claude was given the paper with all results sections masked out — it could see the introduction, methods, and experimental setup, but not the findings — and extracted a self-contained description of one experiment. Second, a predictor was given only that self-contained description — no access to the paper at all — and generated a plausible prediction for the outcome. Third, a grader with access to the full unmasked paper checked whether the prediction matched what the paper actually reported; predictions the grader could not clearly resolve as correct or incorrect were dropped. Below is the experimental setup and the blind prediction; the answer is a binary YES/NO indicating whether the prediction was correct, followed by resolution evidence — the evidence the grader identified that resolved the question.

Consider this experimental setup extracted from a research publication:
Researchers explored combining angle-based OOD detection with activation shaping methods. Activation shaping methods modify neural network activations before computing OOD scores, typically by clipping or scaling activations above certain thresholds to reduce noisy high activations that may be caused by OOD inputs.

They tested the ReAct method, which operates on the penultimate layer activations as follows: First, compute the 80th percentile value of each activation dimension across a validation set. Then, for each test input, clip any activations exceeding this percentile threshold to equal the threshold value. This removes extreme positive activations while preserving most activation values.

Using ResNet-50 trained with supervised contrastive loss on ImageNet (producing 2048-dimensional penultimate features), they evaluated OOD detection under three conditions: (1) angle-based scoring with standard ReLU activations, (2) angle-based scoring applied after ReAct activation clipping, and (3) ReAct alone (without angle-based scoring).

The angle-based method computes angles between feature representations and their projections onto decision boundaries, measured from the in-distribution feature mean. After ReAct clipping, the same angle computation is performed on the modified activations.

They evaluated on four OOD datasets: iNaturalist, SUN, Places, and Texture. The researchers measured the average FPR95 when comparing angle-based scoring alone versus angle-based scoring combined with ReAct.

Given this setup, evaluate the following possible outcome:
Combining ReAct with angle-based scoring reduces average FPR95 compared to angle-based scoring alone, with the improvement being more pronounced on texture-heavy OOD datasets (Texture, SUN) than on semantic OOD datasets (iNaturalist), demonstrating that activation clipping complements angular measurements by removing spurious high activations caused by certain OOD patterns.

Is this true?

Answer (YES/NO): NO